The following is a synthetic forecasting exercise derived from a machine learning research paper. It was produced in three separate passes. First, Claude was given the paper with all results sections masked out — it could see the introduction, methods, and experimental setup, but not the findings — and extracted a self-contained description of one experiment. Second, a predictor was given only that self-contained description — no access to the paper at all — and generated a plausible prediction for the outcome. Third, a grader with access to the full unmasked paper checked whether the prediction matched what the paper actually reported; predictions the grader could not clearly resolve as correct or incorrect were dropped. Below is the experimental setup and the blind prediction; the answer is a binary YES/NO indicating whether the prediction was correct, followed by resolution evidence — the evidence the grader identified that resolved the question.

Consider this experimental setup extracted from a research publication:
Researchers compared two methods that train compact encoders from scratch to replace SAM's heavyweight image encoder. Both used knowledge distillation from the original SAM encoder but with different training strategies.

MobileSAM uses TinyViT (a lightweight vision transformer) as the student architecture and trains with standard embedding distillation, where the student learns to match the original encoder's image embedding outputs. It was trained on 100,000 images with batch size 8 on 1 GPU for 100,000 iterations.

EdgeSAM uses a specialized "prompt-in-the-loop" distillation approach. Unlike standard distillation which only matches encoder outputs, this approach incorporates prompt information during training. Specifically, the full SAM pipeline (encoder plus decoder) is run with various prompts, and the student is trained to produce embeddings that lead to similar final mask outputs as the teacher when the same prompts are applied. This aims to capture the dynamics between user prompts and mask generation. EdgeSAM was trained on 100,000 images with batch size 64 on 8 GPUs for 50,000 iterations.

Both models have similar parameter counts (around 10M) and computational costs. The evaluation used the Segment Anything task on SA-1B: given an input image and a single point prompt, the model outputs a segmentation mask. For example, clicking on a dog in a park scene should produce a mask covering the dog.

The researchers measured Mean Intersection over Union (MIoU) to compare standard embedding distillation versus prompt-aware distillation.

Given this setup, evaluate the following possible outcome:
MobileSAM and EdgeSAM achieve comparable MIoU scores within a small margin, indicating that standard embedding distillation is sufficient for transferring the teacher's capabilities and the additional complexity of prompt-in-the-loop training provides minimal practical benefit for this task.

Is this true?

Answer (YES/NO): NO